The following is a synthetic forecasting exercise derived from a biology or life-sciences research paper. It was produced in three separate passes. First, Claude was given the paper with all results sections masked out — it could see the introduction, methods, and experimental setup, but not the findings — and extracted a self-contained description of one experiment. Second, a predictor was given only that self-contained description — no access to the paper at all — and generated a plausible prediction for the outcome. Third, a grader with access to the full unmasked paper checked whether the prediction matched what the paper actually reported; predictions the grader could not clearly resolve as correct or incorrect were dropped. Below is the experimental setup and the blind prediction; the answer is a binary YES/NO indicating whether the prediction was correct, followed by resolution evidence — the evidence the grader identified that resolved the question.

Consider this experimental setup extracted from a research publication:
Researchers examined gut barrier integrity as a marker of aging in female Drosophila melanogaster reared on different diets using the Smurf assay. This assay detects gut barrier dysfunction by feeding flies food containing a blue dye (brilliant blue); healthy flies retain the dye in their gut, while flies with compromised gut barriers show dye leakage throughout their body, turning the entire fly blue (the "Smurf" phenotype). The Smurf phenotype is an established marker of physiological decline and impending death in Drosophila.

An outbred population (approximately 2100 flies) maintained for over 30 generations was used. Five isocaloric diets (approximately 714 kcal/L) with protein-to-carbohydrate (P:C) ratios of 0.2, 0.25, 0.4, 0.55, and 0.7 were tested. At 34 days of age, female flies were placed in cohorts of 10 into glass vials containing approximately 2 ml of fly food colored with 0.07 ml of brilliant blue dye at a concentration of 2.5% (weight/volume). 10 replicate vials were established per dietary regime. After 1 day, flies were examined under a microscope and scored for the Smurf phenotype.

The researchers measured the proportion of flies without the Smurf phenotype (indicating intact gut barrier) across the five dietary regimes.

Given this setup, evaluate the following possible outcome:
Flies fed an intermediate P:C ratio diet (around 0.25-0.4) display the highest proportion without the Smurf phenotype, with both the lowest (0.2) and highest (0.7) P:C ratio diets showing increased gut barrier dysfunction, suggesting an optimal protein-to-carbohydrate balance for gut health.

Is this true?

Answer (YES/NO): NO